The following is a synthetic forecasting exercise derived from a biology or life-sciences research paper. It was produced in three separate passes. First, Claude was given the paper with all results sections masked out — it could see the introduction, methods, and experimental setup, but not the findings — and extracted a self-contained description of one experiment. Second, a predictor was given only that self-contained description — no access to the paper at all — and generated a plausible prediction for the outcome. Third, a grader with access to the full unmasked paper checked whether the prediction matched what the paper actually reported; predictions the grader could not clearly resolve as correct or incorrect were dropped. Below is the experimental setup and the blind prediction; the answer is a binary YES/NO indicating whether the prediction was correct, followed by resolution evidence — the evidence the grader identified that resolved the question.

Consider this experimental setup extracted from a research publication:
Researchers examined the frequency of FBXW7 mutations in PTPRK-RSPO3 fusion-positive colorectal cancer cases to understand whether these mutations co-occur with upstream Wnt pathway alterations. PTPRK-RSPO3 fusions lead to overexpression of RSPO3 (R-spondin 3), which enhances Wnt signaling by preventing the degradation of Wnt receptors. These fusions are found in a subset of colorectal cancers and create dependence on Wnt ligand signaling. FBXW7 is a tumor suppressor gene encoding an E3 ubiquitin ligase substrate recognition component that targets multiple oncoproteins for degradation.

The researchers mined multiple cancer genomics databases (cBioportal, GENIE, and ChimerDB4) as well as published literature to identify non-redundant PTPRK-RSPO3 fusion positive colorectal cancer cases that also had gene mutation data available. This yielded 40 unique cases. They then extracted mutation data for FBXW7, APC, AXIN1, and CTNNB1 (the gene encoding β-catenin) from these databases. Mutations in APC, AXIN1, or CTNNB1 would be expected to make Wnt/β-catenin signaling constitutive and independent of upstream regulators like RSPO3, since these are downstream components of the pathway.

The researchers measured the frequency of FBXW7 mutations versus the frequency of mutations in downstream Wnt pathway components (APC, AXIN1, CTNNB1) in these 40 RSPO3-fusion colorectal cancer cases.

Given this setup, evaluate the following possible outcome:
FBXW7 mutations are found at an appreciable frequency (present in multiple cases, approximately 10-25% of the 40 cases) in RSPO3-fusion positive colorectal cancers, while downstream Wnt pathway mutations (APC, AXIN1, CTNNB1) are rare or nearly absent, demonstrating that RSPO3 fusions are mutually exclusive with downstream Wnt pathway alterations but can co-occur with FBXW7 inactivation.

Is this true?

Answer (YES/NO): YES